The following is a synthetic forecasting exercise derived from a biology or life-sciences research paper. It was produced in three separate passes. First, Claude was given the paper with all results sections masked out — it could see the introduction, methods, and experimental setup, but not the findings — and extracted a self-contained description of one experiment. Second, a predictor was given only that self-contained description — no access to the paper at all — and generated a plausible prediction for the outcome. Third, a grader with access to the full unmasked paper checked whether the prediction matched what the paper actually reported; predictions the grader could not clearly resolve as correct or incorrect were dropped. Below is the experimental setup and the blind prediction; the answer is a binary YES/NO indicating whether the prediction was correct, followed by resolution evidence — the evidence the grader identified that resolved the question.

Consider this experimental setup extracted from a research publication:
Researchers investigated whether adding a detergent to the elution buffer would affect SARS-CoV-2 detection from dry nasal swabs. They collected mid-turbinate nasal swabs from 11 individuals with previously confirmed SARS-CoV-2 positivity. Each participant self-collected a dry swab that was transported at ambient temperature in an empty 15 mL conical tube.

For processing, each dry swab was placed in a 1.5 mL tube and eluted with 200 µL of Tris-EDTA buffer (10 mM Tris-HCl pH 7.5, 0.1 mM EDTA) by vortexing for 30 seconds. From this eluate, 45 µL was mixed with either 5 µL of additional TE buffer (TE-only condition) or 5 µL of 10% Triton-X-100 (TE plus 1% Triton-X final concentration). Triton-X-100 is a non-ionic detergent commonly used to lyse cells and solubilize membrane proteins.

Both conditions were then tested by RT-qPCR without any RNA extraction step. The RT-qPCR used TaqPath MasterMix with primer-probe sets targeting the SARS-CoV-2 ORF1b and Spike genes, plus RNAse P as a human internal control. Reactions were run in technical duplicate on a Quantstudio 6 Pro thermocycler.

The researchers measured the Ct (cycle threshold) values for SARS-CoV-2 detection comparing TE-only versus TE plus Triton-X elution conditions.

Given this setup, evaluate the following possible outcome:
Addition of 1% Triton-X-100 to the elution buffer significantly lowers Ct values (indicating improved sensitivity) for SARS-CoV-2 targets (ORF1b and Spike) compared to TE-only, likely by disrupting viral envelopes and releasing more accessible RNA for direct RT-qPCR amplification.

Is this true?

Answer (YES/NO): NO